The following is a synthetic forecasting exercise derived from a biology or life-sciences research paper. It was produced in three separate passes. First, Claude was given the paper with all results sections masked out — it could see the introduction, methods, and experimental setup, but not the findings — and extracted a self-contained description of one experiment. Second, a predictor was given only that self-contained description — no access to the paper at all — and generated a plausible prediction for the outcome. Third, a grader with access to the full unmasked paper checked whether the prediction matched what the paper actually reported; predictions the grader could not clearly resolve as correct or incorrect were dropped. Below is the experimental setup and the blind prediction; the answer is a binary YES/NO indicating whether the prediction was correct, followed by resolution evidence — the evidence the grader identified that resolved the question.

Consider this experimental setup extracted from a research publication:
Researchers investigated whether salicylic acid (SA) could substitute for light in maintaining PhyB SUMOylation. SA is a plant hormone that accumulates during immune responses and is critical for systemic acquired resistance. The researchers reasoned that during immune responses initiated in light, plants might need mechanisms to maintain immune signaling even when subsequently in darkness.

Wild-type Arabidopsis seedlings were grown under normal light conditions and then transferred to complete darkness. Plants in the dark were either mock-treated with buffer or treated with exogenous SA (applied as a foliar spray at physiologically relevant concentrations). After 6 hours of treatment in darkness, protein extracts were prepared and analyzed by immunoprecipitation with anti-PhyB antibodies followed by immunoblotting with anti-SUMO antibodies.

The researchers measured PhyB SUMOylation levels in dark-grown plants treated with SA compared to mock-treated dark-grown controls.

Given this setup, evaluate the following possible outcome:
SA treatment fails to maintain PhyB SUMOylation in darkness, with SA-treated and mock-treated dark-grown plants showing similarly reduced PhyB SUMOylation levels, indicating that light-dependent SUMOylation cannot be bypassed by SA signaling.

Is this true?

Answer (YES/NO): NO